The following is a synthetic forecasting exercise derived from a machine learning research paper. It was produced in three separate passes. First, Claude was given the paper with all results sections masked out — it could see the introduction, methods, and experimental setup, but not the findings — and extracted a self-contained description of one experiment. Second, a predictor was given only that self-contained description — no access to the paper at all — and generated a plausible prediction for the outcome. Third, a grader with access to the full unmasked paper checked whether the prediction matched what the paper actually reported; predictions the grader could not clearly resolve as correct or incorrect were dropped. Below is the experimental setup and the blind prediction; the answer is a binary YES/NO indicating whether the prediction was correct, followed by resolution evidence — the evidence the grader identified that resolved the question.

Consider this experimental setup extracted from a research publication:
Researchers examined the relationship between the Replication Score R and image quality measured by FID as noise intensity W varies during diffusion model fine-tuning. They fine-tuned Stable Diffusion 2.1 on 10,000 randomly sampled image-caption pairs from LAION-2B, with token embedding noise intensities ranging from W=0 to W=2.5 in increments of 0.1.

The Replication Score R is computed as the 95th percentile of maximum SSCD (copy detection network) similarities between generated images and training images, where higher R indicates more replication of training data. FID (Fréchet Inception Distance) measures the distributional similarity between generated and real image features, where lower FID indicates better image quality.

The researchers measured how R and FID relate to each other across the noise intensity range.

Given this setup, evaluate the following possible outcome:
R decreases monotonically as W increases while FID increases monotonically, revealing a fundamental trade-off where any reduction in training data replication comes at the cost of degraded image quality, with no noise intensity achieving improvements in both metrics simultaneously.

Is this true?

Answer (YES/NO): NO